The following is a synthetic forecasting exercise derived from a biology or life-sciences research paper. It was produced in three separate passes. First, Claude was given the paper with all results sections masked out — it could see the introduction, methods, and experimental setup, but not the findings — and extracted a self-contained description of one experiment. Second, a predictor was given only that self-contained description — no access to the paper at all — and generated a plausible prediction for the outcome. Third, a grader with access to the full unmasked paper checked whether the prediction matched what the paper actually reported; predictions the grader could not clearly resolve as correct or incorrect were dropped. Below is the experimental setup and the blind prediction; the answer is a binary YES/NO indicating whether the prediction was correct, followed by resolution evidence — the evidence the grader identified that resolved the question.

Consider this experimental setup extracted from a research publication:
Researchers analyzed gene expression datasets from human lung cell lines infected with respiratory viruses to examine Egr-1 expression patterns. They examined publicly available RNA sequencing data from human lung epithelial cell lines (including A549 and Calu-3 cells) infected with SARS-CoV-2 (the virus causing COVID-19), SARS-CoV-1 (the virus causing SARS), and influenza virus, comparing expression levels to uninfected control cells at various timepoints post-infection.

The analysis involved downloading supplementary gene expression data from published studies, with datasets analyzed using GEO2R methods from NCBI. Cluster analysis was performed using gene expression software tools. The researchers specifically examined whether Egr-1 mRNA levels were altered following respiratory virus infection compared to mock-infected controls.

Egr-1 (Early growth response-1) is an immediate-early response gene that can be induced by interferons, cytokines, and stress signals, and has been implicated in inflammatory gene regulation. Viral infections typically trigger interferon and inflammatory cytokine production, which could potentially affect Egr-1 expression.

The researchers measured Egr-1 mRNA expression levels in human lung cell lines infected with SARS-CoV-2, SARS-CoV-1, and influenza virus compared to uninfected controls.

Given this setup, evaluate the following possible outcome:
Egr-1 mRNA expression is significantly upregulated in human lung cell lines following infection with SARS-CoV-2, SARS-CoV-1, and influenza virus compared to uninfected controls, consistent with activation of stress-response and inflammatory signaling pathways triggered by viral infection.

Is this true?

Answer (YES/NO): NO